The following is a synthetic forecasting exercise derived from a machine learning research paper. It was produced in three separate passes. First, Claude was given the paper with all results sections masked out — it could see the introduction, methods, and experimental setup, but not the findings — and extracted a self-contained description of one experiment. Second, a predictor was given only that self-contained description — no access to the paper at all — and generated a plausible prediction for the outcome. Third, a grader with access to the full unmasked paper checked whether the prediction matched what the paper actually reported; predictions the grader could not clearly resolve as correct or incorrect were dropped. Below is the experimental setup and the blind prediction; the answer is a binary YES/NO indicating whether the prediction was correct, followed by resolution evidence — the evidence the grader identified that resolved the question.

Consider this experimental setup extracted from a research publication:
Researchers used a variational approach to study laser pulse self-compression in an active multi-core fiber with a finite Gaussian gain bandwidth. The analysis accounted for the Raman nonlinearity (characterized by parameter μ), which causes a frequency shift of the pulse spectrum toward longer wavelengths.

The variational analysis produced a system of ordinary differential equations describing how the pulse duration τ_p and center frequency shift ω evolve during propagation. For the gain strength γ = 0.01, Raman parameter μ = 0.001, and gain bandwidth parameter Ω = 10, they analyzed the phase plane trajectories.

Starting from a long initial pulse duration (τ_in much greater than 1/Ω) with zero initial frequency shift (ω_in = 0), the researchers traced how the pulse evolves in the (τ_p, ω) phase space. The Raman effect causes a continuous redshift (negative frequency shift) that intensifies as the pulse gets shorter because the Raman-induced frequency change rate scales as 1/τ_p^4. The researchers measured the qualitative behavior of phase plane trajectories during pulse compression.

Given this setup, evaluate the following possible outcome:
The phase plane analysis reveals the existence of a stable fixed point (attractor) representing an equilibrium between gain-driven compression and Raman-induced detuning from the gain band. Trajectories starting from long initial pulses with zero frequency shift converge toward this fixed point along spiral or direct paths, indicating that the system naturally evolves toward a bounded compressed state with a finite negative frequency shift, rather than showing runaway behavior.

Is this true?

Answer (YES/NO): NO